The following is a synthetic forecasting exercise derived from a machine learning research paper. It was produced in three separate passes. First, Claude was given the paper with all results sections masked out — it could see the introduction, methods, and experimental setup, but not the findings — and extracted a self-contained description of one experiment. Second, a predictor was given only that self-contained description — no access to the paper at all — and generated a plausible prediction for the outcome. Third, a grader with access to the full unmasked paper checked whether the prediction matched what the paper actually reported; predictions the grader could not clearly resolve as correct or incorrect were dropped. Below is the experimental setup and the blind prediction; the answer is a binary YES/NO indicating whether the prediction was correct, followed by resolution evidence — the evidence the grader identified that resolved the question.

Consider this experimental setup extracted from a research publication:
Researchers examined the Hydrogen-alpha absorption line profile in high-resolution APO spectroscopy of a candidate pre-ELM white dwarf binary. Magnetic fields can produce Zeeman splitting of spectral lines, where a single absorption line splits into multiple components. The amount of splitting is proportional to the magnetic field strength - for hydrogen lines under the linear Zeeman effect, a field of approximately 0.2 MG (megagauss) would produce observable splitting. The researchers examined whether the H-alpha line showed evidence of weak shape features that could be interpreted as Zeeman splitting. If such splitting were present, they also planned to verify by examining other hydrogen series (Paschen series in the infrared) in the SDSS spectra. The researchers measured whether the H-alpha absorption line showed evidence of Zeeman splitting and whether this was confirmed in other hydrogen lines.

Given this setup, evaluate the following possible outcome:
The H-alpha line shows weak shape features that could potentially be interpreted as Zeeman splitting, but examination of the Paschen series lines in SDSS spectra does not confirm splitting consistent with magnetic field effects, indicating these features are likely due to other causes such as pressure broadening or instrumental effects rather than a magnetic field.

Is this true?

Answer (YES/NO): YES